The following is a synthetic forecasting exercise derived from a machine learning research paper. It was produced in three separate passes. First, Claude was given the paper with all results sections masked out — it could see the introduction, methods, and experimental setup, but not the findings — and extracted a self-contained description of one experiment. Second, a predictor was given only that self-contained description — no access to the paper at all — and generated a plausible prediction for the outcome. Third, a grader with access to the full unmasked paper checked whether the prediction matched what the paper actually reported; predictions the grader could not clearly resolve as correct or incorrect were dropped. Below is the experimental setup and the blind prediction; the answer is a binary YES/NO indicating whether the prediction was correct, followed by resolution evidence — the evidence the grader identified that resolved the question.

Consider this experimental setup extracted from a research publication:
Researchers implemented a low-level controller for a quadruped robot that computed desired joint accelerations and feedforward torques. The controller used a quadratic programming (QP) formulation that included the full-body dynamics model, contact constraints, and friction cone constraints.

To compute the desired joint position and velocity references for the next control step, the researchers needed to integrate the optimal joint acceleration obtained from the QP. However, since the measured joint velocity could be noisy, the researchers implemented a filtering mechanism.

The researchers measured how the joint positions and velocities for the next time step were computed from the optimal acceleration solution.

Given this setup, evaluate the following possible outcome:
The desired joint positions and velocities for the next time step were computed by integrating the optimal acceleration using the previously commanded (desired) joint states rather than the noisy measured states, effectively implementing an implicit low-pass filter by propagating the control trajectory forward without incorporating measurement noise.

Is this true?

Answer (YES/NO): NO